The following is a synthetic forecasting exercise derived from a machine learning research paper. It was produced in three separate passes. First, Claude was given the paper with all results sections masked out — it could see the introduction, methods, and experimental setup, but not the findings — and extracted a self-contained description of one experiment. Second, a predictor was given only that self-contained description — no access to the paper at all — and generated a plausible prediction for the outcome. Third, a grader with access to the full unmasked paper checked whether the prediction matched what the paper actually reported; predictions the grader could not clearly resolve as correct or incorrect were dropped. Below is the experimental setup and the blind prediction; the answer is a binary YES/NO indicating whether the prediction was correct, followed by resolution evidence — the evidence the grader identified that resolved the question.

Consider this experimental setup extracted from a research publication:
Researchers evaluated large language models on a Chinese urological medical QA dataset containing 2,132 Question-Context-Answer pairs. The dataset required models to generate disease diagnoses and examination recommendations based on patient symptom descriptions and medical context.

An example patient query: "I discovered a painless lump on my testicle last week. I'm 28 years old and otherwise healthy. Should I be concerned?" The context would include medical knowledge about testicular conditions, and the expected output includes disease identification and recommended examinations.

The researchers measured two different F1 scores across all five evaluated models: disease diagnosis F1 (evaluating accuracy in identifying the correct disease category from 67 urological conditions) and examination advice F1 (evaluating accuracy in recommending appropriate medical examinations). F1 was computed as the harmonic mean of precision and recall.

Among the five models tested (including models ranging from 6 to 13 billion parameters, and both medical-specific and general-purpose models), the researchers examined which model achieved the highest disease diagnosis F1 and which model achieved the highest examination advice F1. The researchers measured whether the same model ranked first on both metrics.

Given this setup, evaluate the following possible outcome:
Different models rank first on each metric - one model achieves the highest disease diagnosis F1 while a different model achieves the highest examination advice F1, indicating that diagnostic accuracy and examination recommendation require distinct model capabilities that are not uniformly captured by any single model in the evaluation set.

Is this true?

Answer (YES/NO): YES